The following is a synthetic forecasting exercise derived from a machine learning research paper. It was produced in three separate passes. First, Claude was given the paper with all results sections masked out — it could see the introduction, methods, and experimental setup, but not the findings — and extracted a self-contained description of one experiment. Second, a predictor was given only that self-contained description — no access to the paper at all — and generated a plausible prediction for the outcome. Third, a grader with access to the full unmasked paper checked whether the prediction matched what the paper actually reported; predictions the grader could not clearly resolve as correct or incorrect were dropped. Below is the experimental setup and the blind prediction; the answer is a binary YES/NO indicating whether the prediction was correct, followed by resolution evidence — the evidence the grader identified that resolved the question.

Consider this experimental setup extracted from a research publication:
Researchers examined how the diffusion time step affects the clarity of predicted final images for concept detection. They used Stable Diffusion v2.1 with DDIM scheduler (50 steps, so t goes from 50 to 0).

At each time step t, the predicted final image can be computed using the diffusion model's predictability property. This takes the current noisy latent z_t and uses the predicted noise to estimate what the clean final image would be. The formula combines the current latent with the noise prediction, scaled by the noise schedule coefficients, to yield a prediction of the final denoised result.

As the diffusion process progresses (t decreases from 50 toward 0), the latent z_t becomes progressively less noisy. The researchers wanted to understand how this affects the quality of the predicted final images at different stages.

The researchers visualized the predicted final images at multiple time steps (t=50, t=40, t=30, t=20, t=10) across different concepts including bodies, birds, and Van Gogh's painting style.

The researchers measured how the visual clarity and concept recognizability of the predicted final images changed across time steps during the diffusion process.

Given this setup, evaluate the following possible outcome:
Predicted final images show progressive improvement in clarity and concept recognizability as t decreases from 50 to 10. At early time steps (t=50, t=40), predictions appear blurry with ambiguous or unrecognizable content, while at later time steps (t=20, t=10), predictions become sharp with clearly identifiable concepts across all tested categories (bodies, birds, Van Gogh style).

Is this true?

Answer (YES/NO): NO